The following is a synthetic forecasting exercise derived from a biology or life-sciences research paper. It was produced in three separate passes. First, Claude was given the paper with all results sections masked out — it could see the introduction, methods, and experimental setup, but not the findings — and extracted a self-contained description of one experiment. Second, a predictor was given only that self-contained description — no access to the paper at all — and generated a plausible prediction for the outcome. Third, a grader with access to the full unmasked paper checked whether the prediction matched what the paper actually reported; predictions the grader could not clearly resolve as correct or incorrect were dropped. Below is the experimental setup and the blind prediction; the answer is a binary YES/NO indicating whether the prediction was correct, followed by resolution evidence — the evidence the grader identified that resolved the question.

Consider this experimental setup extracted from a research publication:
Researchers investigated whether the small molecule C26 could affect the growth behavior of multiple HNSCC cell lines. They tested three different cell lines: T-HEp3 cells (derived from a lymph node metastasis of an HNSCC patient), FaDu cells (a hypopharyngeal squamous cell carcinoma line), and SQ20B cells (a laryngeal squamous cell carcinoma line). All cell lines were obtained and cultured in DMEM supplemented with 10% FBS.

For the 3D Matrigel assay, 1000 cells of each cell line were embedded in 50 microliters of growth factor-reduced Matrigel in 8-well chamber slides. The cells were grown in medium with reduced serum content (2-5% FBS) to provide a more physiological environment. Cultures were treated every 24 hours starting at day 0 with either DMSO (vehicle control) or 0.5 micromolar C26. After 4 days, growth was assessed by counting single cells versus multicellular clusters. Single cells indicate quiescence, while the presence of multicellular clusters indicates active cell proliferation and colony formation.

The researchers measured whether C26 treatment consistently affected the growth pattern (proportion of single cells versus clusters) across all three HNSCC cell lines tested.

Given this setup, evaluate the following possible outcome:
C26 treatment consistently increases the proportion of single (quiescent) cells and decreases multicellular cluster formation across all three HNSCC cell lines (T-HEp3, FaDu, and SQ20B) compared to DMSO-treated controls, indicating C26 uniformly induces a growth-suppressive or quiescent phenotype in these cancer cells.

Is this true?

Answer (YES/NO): YES